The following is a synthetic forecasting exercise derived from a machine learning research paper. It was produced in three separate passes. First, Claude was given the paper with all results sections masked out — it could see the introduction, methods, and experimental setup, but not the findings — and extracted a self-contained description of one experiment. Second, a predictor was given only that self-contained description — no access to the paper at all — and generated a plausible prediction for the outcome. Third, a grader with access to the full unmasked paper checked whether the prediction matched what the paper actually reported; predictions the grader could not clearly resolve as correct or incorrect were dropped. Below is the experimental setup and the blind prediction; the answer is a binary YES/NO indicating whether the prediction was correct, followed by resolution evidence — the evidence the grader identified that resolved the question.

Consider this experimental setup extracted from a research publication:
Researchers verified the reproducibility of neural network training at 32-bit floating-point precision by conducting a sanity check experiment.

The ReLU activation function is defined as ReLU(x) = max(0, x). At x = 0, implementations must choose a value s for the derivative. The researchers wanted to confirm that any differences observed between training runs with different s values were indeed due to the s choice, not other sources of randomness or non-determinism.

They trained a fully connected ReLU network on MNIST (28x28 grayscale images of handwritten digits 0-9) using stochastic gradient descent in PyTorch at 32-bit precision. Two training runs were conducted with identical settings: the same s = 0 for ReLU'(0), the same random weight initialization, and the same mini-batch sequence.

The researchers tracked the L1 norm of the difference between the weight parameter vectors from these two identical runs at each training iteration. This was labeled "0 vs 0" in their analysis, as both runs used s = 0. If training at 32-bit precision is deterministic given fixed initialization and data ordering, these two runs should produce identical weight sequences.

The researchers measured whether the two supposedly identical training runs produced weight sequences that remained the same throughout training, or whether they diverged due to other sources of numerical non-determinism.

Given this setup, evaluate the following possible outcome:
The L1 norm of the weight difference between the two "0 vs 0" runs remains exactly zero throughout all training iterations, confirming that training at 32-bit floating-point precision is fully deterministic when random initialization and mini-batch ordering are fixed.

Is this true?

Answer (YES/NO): YES